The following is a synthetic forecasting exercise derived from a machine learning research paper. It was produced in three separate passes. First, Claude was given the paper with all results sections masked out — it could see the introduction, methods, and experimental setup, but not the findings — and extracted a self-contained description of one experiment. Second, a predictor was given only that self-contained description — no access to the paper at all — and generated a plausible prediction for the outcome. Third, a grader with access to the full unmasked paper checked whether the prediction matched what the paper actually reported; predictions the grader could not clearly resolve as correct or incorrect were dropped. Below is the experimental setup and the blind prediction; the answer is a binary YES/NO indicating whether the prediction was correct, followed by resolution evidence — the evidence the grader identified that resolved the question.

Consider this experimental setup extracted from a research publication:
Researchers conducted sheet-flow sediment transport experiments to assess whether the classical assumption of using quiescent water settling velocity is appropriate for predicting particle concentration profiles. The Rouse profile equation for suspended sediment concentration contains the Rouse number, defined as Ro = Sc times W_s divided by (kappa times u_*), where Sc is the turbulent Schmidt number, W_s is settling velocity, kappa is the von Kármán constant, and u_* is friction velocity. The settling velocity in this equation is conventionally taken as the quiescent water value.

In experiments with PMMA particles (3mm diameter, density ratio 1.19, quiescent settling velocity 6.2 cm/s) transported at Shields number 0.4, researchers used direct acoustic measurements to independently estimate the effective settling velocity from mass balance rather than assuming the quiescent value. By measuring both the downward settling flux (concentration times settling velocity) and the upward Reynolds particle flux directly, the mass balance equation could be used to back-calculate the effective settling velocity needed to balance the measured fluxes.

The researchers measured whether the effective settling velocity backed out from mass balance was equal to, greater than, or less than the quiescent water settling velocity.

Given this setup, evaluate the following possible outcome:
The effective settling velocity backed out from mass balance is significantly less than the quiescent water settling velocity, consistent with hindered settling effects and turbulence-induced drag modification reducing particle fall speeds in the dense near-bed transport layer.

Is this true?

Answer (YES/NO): NO